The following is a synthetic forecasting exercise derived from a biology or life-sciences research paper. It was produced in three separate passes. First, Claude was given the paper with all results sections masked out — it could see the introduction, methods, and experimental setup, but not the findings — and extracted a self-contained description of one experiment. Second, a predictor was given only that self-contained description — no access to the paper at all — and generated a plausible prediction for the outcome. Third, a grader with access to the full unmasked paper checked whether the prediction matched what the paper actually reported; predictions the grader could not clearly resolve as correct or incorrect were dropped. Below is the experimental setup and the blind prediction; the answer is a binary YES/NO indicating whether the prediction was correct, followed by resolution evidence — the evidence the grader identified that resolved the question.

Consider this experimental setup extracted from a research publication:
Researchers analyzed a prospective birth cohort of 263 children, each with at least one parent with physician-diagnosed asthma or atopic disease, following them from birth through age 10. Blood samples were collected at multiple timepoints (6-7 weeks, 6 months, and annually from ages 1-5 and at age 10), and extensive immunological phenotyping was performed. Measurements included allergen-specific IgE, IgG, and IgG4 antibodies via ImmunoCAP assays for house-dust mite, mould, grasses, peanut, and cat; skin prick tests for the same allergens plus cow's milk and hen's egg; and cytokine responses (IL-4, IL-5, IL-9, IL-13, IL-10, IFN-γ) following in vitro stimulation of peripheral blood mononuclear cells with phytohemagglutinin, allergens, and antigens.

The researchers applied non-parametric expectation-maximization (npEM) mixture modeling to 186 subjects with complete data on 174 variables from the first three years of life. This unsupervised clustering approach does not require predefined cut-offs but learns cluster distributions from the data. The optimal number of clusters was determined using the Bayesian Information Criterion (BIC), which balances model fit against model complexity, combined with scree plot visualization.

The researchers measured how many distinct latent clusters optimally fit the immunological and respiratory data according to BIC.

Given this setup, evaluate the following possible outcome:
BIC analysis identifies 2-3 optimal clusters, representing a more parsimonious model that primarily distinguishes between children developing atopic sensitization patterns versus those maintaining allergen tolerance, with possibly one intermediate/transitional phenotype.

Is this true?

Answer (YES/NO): YES